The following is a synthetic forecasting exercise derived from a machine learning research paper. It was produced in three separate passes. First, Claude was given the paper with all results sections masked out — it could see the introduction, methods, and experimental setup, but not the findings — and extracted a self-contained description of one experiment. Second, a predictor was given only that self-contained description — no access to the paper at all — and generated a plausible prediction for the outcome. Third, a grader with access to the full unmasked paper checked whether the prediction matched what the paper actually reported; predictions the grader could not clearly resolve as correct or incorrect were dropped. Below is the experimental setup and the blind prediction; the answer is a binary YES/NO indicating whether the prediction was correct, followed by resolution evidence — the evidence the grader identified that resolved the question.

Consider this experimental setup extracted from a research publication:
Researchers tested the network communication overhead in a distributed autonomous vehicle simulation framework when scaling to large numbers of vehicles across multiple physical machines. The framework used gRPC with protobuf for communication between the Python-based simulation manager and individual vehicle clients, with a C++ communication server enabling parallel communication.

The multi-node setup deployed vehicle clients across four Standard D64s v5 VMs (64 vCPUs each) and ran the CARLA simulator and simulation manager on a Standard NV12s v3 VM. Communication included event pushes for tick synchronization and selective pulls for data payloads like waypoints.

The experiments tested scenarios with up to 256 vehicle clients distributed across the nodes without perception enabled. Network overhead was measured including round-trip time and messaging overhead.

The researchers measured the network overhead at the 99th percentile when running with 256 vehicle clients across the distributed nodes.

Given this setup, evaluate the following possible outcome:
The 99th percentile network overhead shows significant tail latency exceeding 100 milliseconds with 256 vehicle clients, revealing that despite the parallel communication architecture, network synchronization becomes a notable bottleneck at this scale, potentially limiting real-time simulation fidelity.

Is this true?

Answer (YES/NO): NO